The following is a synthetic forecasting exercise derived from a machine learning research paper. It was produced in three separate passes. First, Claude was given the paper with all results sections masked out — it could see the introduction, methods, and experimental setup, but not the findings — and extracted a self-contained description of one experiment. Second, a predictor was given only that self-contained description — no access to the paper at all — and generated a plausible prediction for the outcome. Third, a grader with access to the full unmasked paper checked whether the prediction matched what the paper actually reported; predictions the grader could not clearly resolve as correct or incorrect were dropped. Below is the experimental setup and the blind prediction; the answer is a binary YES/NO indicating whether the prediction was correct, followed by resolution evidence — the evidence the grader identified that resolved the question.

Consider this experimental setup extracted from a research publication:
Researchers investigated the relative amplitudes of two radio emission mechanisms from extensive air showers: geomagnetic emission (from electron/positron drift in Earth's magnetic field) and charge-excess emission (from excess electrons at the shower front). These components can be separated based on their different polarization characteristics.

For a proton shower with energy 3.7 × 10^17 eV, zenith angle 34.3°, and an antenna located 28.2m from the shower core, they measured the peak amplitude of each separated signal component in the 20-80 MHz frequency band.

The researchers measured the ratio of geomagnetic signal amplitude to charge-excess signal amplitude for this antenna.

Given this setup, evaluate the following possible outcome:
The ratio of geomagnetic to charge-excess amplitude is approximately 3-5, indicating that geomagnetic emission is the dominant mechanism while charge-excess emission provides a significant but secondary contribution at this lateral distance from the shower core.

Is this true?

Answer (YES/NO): YES